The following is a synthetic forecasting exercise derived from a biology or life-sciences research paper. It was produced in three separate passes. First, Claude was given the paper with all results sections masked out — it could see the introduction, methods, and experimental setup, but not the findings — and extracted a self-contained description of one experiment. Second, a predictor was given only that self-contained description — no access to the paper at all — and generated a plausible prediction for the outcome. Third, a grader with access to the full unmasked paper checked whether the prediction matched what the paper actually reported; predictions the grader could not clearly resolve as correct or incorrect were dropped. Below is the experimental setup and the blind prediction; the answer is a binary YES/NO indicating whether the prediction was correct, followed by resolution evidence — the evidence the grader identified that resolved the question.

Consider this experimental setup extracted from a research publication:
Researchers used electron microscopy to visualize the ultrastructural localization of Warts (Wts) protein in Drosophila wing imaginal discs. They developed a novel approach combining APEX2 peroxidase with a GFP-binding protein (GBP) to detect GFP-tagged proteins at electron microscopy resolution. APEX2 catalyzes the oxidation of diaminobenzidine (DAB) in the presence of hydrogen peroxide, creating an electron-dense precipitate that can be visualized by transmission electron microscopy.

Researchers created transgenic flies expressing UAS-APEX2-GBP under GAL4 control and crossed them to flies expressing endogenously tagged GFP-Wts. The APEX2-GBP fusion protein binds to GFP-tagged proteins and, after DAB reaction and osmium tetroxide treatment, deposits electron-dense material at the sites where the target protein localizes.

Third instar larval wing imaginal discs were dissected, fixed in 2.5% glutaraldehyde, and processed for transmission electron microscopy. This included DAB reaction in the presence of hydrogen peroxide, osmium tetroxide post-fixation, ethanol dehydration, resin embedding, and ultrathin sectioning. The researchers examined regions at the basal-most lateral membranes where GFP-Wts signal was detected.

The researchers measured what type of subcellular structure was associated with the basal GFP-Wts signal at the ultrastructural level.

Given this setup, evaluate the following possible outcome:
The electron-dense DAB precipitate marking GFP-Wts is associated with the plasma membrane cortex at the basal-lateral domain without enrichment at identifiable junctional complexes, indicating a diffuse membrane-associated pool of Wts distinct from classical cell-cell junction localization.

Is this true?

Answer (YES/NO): NO